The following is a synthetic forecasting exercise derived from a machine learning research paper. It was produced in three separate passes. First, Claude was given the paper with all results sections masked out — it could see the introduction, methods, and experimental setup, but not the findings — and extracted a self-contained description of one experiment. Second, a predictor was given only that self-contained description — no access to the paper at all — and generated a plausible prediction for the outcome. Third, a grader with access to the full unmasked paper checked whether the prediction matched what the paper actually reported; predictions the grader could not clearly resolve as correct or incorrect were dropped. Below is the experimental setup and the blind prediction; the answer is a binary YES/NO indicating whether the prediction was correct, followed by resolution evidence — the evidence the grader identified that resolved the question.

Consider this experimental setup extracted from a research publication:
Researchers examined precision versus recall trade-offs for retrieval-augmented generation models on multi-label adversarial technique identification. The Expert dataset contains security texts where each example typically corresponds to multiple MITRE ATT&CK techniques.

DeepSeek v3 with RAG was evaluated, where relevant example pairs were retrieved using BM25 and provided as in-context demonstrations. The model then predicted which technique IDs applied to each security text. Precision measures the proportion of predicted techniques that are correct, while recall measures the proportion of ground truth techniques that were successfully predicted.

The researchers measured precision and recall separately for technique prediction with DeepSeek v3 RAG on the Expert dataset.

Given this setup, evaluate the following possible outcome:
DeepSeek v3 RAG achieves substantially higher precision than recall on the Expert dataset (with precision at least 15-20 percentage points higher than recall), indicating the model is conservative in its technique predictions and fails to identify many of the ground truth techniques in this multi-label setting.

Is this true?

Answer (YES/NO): NO